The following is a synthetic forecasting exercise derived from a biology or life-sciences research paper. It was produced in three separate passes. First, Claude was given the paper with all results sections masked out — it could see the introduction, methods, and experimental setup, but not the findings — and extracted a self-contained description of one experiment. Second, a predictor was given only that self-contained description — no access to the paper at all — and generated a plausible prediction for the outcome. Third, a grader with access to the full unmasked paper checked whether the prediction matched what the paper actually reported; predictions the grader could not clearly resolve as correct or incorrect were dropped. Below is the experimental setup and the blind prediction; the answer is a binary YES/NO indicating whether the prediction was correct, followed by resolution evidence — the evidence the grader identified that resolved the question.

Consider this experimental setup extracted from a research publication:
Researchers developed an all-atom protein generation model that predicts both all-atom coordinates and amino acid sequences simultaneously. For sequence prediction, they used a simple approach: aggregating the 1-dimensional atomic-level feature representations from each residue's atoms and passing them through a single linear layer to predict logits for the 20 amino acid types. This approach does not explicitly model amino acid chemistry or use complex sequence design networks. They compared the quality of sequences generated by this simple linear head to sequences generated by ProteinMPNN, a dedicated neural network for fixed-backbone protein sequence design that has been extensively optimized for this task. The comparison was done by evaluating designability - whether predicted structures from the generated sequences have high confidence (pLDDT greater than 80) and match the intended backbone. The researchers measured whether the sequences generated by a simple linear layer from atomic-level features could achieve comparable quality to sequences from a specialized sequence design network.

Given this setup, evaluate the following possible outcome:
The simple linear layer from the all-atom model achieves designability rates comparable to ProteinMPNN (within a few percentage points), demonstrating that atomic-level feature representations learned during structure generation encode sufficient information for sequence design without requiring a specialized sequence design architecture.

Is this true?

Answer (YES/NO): YES